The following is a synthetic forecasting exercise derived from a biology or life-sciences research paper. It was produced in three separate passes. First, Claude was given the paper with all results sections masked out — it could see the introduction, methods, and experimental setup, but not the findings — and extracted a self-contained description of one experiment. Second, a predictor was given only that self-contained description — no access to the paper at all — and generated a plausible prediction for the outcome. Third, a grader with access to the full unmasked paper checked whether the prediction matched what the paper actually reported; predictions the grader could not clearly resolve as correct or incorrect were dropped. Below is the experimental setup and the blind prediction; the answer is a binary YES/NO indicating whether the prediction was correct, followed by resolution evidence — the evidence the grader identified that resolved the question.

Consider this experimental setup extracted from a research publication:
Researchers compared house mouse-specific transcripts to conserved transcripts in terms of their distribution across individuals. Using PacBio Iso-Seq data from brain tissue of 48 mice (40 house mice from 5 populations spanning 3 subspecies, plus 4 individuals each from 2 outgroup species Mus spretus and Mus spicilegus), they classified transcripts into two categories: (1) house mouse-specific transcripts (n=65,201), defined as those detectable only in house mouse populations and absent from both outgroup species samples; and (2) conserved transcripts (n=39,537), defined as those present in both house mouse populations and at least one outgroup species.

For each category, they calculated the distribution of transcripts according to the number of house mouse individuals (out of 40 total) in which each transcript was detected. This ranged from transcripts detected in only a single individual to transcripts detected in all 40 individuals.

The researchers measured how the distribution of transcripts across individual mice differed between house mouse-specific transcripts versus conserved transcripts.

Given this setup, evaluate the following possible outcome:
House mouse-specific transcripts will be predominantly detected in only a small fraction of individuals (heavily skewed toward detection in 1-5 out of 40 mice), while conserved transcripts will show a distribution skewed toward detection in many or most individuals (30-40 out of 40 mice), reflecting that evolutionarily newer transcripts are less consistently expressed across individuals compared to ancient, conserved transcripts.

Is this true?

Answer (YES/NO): NO